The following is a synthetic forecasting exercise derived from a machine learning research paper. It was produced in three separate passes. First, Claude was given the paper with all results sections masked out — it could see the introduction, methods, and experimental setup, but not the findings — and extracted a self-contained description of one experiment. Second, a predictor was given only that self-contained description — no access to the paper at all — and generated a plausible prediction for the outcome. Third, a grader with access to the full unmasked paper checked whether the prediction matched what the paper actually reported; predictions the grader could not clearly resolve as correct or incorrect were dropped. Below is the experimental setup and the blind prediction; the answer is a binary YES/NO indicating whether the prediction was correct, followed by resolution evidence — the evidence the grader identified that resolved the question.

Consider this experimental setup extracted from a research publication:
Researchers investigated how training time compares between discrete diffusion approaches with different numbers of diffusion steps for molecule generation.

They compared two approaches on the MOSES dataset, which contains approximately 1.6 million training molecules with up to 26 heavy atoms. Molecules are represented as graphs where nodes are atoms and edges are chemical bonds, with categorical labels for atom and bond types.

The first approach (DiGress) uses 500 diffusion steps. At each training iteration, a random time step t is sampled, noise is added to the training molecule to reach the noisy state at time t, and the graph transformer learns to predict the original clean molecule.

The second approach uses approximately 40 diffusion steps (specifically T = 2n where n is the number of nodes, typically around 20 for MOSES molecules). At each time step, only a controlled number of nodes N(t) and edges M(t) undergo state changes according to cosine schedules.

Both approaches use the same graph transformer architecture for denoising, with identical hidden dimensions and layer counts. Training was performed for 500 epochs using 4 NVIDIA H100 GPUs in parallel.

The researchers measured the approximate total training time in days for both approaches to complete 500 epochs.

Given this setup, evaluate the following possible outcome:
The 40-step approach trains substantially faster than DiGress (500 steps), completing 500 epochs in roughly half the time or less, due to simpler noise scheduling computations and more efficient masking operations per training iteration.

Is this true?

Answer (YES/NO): YES